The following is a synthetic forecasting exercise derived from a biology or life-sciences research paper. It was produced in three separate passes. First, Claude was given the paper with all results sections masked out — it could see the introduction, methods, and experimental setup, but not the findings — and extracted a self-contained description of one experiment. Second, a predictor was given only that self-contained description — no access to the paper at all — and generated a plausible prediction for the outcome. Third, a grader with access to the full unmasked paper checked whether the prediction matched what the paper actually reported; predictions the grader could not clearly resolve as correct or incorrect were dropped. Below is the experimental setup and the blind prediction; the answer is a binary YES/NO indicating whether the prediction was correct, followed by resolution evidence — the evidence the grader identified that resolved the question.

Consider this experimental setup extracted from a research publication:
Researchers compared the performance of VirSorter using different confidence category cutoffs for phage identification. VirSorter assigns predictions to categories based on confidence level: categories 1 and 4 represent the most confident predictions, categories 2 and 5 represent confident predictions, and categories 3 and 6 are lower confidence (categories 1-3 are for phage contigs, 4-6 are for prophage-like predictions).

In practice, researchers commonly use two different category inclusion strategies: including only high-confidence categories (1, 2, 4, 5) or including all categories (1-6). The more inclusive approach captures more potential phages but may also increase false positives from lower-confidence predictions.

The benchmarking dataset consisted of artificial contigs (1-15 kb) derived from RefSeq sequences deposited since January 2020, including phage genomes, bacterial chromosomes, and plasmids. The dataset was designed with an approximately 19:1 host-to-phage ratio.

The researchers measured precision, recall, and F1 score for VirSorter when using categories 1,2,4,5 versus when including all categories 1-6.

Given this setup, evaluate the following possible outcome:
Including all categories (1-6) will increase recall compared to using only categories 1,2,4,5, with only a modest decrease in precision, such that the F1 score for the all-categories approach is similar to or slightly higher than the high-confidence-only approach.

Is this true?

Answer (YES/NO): NO